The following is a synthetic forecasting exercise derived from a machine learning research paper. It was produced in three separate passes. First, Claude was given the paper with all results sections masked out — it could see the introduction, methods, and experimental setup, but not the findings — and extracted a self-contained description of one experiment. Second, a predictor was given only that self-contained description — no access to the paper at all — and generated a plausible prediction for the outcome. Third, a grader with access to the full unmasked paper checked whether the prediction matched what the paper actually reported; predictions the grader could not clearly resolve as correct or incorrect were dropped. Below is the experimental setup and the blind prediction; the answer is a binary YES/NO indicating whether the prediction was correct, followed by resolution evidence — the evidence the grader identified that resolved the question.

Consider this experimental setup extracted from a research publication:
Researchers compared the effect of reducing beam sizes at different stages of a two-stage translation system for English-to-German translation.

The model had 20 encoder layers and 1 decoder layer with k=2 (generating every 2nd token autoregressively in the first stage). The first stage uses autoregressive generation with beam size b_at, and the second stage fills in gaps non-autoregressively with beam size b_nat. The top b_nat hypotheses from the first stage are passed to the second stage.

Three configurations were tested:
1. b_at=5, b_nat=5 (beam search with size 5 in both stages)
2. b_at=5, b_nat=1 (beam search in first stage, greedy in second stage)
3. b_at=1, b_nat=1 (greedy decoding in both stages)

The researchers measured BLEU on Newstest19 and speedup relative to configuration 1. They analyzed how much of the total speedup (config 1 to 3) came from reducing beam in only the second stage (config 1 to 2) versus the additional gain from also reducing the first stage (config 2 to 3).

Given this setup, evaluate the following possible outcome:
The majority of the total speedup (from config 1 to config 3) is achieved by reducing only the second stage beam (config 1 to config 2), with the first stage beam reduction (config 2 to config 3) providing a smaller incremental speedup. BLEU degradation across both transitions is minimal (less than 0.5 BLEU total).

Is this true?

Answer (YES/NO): NO